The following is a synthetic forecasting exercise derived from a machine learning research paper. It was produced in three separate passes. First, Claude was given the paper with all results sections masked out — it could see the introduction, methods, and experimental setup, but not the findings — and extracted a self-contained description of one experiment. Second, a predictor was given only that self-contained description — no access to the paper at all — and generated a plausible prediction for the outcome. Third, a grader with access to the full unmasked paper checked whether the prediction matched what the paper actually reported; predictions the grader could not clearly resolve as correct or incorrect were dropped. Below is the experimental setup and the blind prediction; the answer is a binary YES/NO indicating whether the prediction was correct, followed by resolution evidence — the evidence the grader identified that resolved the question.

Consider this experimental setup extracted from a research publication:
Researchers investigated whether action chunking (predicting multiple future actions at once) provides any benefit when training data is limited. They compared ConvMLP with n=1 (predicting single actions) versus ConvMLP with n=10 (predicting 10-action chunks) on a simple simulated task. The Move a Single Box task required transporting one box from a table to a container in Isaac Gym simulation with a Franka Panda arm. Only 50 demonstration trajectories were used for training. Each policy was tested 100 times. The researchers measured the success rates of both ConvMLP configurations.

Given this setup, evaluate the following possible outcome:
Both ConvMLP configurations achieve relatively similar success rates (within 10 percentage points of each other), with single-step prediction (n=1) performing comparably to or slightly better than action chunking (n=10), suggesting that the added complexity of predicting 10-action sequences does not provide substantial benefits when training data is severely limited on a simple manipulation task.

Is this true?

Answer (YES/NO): NO